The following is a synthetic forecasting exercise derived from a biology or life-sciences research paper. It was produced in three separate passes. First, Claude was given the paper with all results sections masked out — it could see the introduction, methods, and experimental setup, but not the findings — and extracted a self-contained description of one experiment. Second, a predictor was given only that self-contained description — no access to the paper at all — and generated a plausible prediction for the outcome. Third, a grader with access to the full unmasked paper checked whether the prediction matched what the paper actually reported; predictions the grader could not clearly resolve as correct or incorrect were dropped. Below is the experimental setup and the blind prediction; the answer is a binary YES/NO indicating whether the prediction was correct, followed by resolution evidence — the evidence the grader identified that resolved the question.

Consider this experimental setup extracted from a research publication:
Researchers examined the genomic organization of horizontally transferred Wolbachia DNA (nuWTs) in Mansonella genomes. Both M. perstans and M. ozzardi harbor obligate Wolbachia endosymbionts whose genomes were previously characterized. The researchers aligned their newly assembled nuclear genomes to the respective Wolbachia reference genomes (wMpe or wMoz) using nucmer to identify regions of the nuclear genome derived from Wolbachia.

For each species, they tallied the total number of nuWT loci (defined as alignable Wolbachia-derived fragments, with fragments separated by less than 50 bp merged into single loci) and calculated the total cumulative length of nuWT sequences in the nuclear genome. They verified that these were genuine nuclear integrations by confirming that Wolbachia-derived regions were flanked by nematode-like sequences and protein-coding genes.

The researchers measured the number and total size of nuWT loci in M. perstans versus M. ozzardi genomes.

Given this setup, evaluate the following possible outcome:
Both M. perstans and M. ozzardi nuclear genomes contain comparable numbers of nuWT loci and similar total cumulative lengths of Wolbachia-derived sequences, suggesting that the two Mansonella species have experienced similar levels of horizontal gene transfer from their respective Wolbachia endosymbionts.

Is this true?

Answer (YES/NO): YES